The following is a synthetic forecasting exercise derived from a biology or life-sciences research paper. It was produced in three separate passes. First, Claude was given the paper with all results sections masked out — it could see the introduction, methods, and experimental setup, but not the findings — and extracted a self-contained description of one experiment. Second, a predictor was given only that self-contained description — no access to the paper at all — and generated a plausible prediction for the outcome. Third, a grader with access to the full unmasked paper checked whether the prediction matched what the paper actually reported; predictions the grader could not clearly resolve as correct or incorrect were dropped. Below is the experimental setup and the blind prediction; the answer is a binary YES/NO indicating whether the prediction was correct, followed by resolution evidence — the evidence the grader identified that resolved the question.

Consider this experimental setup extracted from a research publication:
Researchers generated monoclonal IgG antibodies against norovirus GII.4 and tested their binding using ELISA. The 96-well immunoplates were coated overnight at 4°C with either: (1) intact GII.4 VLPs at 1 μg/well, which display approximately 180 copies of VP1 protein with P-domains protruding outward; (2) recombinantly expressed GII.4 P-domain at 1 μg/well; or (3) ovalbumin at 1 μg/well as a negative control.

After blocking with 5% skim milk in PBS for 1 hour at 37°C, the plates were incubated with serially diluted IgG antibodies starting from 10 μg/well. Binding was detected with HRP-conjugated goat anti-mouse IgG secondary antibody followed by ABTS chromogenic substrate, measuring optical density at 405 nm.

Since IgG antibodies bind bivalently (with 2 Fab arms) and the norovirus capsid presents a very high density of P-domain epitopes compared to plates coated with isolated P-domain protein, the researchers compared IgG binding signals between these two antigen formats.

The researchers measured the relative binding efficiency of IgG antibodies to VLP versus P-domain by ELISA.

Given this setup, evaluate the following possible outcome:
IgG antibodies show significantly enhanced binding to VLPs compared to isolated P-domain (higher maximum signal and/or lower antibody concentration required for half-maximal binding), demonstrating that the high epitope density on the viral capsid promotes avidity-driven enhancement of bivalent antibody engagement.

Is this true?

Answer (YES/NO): NO